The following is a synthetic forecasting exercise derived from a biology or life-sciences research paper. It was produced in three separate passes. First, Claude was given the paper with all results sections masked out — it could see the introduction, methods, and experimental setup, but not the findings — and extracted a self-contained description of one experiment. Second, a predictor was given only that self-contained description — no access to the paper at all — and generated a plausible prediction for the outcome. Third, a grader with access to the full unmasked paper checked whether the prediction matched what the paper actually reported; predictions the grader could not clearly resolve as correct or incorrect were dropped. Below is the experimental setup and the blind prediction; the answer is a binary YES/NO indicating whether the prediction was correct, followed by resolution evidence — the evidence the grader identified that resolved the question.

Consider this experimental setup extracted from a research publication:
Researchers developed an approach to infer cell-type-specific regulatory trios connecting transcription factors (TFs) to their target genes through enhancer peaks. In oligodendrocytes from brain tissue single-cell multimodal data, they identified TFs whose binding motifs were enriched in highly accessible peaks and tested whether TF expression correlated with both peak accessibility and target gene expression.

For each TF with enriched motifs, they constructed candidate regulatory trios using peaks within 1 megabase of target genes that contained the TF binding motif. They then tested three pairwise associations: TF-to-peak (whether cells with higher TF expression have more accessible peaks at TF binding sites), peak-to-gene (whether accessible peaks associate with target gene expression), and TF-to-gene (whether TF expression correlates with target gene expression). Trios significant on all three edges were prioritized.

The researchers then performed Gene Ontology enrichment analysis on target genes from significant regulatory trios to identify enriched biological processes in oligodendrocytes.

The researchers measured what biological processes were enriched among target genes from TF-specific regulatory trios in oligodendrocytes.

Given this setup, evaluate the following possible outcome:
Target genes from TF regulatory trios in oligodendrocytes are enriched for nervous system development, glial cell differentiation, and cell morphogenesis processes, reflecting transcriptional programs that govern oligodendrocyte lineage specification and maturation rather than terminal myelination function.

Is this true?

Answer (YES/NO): NO